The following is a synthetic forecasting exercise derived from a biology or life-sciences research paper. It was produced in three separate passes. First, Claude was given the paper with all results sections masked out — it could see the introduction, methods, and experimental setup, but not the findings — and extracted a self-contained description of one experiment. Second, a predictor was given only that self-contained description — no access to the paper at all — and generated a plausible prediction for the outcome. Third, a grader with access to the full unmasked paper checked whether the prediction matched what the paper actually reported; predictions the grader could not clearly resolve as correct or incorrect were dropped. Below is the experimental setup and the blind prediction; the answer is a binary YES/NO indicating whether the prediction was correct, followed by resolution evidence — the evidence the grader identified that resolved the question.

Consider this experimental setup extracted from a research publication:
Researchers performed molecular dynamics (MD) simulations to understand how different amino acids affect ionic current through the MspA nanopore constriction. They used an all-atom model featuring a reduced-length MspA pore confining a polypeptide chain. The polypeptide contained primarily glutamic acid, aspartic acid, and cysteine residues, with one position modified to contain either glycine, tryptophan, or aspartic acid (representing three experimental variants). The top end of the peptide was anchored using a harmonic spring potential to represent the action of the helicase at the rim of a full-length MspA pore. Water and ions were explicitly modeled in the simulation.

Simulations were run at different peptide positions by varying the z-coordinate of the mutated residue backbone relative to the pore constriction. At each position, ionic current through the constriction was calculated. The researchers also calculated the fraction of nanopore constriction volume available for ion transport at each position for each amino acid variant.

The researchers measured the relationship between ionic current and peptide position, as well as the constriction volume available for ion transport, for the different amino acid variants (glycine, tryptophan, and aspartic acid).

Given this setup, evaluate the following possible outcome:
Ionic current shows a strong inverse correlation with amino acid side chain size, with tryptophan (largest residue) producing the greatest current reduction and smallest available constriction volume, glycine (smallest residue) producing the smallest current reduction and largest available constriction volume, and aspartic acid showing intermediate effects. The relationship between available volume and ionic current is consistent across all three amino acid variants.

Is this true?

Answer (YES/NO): NO